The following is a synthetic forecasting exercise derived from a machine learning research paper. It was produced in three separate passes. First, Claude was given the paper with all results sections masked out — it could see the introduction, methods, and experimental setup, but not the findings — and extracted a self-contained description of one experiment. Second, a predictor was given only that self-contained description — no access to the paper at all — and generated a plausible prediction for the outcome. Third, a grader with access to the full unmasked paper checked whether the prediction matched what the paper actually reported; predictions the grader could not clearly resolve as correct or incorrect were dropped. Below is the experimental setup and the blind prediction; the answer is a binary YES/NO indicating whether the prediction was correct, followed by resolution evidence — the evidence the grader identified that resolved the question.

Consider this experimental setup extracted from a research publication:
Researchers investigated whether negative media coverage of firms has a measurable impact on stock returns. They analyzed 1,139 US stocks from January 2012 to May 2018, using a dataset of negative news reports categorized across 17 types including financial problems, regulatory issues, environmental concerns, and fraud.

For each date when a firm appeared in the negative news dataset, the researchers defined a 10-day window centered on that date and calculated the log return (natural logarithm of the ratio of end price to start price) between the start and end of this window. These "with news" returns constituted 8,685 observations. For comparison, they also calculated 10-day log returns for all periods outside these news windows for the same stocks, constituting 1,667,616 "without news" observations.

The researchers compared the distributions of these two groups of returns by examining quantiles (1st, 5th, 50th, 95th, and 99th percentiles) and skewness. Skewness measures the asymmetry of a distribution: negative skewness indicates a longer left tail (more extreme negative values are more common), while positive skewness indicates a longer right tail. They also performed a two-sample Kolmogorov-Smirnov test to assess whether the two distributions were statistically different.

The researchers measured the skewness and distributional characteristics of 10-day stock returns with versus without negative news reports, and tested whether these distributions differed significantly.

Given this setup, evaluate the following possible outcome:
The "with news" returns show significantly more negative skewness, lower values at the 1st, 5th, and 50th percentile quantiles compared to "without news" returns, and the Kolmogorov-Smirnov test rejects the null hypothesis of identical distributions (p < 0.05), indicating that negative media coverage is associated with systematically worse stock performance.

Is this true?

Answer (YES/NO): NO